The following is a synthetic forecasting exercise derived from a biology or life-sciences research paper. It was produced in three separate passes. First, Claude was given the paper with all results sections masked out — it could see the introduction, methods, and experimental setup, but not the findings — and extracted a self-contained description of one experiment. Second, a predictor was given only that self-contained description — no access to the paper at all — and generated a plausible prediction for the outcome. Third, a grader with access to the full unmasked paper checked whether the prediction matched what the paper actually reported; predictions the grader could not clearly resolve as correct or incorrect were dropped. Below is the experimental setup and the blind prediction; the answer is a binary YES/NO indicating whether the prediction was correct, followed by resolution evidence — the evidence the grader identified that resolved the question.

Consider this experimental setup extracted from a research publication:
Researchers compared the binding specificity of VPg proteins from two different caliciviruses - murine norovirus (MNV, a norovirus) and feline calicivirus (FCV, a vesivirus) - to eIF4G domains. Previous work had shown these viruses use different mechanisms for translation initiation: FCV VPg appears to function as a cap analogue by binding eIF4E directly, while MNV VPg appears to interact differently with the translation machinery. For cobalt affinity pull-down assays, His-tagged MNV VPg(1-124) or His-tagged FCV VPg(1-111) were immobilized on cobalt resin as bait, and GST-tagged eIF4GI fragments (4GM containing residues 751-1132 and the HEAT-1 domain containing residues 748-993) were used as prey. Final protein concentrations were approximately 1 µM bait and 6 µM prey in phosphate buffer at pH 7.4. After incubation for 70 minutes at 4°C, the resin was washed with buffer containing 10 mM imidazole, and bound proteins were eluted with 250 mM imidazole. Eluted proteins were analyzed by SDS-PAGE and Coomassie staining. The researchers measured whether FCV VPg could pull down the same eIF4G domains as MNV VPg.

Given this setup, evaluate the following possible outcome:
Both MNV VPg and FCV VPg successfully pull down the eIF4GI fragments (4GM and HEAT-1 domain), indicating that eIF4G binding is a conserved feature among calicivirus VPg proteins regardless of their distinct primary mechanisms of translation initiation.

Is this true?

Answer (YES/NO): NO